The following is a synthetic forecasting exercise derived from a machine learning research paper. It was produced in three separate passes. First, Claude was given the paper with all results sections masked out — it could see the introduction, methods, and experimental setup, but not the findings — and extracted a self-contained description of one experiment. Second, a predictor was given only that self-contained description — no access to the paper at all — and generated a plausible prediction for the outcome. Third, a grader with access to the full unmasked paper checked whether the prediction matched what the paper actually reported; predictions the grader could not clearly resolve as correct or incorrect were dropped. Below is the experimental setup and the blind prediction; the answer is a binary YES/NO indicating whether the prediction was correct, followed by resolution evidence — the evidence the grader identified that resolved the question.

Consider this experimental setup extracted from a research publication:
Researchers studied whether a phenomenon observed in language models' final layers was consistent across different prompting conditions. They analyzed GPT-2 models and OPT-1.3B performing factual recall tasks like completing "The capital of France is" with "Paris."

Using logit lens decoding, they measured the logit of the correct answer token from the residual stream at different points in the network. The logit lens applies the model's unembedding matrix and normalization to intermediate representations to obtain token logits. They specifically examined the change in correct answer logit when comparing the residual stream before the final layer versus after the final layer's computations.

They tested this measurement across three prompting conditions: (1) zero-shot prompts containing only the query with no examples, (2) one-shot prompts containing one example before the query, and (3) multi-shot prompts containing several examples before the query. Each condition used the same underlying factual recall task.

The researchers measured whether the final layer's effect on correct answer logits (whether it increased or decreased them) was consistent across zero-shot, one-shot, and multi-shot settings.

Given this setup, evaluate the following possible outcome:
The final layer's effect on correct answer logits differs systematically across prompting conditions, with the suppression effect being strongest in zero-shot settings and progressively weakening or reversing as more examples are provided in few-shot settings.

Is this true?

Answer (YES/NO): NO